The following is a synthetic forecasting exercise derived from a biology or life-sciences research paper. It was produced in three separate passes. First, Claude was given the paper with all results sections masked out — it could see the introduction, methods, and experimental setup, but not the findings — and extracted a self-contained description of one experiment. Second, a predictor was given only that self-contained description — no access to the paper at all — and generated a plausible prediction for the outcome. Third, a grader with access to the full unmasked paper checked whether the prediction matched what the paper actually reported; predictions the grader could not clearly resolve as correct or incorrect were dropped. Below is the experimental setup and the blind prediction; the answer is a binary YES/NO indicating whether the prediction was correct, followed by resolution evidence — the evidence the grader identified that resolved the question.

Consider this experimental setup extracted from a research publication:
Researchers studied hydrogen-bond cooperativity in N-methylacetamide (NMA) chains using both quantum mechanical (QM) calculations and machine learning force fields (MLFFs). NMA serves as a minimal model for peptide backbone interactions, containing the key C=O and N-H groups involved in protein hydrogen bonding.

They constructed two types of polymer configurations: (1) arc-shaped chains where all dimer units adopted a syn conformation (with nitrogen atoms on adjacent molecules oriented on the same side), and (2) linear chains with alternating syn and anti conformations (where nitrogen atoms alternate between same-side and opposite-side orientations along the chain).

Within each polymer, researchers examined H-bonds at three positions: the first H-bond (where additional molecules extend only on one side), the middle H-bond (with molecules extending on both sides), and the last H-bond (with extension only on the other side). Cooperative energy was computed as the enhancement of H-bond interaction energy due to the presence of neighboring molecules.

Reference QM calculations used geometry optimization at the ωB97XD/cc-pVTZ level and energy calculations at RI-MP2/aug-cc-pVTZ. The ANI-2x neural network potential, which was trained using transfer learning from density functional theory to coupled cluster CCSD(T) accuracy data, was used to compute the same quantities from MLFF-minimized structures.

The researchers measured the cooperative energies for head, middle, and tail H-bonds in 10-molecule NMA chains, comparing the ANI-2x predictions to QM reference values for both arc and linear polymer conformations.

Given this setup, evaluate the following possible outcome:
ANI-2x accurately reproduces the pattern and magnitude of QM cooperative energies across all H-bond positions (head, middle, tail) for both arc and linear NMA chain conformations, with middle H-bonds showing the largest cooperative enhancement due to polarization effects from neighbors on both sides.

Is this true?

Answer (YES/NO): NO